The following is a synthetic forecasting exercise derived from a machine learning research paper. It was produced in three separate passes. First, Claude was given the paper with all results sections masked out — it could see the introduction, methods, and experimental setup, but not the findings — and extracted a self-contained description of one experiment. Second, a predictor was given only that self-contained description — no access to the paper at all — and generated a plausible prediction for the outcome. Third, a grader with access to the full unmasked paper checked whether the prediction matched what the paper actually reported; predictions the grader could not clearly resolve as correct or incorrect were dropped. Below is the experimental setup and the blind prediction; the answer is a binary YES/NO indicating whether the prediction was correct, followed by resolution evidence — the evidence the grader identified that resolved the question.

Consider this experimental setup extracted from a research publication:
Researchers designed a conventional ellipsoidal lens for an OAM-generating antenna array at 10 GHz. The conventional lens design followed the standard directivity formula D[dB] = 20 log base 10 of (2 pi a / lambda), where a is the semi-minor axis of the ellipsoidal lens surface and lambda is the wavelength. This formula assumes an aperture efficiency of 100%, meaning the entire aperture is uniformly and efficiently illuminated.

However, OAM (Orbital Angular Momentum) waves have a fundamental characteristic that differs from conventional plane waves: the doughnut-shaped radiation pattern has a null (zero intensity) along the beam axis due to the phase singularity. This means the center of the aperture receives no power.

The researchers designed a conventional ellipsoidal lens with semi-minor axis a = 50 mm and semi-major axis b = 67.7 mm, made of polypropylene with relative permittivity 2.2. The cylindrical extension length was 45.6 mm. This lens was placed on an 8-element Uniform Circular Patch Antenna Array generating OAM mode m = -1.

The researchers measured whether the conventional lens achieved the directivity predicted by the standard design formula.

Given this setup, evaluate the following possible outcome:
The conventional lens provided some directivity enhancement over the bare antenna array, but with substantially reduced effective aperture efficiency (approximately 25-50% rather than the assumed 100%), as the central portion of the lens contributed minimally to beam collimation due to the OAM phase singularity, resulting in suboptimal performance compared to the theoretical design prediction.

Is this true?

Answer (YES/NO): NO